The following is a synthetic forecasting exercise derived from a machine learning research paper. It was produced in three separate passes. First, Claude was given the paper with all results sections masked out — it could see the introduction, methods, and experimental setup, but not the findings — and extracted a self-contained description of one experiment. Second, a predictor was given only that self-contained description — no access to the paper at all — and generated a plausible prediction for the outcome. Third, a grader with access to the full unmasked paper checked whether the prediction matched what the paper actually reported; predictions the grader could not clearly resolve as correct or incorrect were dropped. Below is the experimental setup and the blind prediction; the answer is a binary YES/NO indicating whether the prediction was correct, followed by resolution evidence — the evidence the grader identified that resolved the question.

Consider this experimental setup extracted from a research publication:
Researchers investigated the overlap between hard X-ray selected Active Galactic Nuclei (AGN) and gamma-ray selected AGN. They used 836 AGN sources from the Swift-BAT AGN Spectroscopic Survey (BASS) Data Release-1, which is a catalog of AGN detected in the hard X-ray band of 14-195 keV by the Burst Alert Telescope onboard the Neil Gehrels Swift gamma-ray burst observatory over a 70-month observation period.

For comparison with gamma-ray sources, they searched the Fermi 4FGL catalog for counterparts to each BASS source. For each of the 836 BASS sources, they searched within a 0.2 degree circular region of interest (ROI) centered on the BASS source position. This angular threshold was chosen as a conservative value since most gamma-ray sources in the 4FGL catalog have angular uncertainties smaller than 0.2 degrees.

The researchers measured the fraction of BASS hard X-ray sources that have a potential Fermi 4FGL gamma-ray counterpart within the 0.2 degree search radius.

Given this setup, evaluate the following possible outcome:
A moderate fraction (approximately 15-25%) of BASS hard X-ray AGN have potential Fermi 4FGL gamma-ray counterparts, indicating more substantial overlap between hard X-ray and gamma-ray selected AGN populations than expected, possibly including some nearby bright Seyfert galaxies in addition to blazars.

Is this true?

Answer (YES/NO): NO